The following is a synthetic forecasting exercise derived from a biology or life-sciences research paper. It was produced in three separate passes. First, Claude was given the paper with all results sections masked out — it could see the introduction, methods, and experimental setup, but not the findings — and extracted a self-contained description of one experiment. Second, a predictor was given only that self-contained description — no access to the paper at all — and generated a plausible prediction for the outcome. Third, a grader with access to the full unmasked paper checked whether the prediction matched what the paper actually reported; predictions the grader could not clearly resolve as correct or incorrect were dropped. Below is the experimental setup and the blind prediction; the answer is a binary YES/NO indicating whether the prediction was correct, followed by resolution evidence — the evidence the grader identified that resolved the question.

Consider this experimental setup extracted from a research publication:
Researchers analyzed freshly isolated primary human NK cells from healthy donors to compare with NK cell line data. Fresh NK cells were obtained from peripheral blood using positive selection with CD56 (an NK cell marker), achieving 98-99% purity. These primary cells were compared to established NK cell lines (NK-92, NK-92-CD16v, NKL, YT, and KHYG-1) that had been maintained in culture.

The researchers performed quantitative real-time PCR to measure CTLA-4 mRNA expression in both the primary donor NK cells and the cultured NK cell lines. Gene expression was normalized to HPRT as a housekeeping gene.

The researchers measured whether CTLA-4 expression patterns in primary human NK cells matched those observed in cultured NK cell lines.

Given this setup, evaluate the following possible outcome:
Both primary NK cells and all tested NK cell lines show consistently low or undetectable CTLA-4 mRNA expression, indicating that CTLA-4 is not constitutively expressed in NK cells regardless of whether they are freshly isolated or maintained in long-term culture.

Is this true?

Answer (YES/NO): NO